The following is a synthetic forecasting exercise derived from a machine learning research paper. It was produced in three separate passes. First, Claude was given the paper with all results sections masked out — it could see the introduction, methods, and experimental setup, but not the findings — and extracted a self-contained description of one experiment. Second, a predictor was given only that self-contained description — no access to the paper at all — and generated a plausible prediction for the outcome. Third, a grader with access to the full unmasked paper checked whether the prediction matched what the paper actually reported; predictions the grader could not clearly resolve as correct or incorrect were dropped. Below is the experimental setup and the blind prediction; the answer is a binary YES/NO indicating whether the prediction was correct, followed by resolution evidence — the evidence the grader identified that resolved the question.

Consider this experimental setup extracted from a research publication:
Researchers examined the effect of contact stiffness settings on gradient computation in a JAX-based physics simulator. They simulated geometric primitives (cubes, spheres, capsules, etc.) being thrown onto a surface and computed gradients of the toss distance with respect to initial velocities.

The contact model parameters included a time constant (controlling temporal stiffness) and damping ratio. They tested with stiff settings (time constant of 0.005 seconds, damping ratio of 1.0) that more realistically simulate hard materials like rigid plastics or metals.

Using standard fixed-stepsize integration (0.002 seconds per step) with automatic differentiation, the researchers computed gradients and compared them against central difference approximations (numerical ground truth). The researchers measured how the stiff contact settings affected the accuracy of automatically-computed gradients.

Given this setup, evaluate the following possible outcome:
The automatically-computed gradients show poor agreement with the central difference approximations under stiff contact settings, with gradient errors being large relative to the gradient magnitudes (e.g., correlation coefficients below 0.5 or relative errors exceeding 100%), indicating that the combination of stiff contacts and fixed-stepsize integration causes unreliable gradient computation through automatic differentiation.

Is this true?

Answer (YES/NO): YES